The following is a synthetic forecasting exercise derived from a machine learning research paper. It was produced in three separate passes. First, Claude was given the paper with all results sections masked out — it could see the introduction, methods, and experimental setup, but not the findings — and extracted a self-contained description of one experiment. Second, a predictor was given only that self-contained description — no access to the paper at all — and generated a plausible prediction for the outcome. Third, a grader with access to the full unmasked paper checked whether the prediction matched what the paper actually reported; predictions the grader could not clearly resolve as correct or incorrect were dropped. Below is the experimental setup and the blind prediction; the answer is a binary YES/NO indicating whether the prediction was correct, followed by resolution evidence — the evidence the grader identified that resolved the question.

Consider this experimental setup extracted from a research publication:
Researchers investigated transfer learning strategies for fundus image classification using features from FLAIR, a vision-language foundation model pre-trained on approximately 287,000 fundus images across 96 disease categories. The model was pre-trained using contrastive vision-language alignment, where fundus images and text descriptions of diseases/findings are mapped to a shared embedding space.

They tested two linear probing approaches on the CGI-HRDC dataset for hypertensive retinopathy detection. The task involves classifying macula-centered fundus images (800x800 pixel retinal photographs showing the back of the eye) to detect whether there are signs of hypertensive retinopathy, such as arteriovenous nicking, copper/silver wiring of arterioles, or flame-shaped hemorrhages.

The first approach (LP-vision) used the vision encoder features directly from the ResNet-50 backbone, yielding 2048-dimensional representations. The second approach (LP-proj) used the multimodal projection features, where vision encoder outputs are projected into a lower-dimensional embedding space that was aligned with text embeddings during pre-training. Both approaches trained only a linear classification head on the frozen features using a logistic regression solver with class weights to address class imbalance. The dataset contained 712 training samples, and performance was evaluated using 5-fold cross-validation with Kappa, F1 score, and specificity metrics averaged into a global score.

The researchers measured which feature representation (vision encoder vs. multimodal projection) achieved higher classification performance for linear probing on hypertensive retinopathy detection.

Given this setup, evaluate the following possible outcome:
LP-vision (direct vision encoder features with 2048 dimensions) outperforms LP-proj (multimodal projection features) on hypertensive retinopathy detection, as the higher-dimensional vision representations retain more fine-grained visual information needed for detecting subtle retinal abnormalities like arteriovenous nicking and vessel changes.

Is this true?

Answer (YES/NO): YES